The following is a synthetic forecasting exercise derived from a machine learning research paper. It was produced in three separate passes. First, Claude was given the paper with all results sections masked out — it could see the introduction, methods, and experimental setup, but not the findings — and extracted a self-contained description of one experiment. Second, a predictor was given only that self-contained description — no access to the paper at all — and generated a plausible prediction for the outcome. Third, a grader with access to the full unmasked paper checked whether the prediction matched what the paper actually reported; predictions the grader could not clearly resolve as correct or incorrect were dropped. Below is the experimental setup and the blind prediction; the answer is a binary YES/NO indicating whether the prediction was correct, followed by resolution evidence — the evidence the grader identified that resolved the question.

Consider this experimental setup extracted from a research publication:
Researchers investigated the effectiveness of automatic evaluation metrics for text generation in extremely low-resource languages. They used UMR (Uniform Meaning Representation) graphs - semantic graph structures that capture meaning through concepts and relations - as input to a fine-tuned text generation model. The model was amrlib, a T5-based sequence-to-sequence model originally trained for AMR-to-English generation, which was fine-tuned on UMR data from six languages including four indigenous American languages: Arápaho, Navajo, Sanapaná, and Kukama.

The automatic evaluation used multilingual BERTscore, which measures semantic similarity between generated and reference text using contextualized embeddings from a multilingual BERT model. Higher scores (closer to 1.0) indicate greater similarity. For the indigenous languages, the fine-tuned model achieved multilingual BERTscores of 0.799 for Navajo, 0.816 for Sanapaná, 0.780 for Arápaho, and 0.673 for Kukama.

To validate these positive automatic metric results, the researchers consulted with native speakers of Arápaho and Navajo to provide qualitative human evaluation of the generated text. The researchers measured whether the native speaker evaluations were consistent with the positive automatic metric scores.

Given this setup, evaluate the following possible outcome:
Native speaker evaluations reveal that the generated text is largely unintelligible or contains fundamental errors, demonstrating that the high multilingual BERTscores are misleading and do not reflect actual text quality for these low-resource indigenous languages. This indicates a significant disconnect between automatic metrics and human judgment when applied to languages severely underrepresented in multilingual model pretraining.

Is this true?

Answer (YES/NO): YES